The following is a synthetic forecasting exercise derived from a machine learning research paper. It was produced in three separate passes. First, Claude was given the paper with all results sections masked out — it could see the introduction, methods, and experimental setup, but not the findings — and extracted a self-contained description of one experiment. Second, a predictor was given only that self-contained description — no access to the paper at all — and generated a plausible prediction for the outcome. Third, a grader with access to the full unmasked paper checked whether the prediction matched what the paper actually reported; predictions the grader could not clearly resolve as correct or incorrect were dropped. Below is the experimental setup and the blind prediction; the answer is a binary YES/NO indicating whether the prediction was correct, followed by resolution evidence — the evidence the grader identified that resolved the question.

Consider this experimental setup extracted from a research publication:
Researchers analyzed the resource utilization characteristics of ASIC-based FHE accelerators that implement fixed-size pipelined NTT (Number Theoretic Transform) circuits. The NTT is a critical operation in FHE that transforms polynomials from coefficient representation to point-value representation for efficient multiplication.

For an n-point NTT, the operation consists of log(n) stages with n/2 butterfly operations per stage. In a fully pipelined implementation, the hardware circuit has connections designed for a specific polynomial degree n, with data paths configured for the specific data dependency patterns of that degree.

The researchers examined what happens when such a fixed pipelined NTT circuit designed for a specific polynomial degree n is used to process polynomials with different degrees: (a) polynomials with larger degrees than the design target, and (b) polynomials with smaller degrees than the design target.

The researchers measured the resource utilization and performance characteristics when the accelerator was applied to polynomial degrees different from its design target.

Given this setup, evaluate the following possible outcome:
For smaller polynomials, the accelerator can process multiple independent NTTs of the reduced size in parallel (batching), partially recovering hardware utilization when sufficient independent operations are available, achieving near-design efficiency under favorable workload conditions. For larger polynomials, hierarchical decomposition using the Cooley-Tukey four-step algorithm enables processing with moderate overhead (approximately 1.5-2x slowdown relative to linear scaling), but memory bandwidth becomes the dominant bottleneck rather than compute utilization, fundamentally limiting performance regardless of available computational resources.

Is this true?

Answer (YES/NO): NO